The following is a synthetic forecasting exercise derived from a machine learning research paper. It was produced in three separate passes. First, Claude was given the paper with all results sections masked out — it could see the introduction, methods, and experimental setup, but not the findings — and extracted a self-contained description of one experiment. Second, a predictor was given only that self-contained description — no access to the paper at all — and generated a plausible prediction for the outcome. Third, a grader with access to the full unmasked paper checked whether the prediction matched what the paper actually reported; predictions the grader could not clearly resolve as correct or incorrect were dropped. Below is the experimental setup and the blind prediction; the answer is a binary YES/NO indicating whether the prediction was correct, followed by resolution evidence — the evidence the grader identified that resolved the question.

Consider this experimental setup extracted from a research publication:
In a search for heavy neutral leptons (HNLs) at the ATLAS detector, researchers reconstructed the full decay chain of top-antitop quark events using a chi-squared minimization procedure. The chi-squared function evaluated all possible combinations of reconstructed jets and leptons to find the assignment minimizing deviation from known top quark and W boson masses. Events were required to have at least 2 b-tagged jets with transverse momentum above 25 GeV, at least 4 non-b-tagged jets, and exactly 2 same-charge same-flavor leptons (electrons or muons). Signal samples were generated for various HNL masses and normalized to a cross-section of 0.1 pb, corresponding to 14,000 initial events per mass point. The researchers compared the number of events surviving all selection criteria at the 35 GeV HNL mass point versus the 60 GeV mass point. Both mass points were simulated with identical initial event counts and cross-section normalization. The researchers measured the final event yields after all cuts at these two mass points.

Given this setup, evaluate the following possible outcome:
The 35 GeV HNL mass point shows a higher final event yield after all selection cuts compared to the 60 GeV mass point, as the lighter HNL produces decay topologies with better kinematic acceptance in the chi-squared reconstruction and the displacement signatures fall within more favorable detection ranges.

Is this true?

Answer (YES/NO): NO